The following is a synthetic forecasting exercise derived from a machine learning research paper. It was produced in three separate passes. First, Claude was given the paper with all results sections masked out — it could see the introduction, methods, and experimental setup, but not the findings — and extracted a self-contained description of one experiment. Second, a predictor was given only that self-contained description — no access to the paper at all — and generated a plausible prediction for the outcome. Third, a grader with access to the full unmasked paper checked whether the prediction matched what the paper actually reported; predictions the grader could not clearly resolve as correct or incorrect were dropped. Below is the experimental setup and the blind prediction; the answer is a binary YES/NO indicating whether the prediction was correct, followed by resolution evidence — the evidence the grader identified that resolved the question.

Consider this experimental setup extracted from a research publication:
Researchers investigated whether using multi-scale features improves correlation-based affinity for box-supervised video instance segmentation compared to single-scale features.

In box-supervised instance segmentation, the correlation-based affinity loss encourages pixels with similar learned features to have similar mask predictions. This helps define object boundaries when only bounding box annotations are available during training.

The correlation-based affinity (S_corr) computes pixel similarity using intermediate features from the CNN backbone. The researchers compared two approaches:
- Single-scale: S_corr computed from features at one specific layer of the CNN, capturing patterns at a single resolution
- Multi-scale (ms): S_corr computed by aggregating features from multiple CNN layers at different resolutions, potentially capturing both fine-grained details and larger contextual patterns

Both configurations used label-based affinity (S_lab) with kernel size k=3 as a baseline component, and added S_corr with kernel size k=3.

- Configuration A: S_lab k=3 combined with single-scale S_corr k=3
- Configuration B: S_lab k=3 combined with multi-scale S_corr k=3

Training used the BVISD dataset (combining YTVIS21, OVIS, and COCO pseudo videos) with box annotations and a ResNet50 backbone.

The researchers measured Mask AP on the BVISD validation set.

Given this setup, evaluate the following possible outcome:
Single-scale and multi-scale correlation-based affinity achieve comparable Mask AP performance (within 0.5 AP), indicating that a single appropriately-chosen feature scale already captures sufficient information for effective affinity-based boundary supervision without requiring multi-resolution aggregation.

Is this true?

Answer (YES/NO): NO